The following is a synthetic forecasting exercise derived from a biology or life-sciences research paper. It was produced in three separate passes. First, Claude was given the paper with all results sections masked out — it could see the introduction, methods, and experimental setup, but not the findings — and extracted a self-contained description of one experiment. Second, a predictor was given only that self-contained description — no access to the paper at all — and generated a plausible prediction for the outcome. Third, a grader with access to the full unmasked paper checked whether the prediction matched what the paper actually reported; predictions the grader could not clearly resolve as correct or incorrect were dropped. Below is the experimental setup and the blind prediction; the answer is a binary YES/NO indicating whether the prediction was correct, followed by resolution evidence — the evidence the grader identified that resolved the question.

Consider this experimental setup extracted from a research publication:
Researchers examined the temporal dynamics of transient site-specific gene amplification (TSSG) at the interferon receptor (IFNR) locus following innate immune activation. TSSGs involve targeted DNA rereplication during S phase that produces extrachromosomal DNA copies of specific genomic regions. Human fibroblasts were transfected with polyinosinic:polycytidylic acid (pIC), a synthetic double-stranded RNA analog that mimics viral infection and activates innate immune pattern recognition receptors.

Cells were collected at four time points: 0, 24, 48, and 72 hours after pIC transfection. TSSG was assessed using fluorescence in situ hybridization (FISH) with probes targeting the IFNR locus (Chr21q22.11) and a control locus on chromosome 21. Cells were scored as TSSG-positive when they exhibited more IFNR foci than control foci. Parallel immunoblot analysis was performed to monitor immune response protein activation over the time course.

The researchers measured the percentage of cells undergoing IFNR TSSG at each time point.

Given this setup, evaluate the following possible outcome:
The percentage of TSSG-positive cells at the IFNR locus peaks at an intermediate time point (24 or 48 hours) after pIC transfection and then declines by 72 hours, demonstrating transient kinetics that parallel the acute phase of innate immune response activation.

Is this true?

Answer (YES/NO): YES